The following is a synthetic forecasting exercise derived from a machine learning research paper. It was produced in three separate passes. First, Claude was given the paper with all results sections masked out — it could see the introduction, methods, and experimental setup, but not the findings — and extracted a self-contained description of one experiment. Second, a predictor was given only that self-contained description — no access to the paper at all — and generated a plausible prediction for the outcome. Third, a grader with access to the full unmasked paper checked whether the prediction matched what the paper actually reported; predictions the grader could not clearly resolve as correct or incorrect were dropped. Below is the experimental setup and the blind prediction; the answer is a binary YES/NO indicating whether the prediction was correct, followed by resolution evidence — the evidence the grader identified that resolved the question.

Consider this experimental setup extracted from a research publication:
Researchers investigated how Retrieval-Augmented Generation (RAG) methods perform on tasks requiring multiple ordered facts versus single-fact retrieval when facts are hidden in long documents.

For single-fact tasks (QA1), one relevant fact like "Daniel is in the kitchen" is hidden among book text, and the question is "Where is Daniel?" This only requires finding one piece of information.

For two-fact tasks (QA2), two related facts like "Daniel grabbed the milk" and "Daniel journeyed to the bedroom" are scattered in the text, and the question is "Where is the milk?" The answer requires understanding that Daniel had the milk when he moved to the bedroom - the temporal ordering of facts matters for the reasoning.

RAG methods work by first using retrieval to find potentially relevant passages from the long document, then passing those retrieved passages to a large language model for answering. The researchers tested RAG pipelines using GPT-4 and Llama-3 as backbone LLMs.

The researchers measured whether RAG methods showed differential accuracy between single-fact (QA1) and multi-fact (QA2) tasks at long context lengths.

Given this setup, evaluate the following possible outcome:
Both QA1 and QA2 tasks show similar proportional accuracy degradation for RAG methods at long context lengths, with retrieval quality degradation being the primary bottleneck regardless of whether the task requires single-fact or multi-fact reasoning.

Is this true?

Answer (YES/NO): NO